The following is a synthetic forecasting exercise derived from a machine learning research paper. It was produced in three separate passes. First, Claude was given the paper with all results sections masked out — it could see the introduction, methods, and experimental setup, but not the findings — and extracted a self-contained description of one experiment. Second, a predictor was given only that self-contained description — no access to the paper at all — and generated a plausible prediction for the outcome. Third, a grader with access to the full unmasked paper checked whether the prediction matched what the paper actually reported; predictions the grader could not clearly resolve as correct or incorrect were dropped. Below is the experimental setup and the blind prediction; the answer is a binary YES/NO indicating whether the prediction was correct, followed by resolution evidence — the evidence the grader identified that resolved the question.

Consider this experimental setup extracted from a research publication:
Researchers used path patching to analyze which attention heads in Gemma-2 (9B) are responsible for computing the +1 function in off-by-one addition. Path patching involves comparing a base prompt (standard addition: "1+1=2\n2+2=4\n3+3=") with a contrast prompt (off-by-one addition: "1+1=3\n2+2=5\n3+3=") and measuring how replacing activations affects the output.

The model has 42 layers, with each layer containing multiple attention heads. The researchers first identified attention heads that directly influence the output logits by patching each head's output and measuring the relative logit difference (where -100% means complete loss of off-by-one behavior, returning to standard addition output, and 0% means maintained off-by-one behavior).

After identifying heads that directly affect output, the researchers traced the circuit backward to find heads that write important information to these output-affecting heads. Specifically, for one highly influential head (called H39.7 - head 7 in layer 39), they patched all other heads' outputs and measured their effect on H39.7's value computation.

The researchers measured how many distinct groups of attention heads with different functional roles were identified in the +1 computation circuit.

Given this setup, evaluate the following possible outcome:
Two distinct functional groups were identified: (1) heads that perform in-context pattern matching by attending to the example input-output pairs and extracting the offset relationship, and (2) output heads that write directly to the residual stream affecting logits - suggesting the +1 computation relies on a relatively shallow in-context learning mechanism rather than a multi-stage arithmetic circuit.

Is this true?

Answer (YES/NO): NO